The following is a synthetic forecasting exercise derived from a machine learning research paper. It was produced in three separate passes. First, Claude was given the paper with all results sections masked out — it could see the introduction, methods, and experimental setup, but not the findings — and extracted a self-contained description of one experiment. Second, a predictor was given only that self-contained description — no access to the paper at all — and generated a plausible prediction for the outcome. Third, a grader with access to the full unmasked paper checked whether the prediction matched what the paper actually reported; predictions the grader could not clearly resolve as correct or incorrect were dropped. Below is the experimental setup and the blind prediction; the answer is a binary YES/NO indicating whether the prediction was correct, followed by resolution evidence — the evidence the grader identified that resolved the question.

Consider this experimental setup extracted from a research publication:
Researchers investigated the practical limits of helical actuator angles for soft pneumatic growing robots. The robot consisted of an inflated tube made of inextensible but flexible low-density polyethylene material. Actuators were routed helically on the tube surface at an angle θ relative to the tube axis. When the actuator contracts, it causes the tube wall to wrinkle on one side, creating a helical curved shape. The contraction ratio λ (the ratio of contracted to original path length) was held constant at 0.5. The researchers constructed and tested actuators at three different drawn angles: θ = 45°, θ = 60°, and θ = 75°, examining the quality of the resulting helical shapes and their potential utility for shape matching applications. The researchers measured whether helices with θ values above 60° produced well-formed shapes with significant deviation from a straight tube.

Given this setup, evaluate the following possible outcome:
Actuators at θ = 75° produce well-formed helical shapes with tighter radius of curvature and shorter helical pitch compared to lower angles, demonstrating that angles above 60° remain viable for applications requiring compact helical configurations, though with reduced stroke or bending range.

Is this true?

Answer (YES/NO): NO